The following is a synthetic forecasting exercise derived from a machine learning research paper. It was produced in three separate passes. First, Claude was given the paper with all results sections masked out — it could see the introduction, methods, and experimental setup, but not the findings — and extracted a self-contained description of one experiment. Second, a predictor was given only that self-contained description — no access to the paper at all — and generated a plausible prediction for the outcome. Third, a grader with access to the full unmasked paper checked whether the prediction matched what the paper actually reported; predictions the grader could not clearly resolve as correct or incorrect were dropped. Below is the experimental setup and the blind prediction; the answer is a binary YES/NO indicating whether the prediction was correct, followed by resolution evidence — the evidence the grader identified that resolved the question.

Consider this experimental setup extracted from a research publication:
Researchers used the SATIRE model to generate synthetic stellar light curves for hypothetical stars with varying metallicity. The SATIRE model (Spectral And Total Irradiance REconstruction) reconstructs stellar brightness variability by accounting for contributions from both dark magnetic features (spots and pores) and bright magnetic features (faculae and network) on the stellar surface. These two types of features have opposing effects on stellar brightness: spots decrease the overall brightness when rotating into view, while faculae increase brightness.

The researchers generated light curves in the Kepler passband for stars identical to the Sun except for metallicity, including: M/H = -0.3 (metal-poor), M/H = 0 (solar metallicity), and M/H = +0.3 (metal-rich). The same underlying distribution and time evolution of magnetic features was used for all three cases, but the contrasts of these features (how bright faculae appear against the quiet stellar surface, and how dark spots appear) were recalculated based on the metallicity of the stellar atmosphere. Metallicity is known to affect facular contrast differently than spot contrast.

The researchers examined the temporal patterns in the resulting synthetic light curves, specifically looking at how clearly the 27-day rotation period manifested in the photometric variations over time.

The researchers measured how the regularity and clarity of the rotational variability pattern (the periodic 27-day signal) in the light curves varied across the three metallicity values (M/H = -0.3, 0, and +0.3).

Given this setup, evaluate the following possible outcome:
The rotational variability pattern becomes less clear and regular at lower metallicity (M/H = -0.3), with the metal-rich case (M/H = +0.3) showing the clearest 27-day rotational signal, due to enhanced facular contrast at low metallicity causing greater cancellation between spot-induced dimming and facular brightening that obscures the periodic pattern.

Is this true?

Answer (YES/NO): NO